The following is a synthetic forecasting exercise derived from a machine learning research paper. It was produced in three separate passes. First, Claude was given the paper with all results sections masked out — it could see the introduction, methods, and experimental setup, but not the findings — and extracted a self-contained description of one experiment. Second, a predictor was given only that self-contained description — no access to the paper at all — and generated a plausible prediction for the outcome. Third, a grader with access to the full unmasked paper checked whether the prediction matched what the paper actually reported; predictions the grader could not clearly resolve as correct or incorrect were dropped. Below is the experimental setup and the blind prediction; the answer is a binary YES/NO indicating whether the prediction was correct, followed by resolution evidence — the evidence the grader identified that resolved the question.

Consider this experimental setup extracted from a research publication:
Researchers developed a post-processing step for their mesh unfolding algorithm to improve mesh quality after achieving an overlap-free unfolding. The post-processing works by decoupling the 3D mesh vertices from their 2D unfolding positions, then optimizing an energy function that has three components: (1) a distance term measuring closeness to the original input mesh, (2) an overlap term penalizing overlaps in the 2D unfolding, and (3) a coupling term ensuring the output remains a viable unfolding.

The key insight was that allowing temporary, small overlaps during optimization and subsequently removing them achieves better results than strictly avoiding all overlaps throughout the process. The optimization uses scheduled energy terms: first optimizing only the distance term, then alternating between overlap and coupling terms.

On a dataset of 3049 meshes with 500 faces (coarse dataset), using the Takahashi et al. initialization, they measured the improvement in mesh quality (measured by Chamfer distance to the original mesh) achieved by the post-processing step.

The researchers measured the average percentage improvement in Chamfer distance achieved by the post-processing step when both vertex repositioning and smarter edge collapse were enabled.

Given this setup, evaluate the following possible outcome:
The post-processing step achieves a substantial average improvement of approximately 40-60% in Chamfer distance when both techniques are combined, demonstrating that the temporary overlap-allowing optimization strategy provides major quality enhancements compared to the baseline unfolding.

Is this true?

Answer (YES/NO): NO